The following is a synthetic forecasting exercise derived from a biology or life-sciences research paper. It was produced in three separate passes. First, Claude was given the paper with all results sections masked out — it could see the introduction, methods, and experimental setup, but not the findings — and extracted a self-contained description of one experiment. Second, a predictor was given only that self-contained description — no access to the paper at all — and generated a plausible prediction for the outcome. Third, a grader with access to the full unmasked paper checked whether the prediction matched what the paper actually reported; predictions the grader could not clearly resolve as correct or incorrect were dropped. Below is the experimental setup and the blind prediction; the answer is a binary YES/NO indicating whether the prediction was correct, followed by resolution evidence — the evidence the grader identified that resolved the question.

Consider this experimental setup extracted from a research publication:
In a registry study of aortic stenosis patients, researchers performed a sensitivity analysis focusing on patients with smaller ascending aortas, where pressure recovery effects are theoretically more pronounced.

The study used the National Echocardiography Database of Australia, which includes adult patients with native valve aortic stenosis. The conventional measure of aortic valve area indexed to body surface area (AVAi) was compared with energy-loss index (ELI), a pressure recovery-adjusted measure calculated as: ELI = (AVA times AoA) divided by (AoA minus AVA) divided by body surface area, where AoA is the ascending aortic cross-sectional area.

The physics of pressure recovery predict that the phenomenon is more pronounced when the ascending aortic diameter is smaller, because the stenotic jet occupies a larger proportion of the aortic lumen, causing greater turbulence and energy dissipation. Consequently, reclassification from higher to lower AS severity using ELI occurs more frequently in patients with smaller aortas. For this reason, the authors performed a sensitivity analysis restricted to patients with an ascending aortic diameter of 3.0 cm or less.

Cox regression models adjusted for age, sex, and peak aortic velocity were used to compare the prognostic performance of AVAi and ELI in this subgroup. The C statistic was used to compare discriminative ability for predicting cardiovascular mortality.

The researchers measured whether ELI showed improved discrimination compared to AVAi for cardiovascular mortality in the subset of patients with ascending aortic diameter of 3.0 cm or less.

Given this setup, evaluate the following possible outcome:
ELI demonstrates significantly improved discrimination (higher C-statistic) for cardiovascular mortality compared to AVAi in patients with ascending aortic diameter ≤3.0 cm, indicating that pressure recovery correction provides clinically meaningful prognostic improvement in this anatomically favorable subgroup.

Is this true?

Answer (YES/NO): NO